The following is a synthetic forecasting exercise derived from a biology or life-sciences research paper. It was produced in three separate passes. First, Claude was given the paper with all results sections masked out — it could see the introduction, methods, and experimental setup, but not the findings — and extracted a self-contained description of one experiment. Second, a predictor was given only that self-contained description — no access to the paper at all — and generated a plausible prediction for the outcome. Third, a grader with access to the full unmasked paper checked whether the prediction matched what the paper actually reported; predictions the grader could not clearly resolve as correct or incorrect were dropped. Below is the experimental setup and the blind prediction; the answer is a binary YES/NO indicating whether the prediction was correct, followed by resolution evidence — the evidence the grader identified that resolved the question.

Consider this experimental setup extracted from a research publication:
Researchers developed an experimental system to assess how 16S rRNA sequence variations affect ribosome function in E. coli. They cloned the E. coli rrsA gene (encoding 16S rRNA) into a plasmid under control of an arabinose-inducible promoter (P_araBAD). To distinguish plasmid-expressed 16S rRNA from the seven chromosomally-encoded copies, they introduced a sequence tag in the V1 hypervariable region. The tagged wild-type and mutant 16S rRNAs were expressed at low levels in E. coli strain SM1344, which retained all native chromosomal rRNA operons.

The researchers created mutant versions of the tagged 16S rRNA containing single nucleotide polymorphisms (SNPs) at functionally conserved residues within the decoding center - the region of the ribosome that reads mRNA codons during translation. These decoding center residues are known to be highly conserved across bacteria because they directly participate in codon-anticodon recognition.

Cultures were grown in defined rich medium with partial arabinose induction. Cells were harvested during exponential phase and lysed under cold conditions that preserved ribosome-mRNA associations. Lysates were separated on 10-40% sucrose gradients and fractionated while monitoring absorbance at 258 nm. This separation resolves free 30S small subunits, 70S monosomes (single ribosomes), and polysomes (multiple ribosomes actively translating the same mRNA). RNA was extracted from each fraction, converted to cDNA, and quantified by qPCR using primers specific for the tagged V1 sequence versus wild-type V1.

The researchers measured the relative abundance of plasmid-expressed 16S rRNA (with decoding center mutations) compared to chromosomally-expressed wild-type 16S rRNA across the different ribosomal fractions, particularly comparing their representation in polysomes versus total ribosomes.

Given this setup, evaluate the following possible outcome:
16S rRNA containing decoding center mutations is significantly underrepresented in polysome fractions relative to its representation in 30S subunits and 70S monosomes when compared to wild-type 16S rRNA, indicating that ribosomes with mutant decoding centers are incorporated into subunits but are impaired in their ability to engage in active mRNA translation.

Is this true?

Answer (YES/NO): YES